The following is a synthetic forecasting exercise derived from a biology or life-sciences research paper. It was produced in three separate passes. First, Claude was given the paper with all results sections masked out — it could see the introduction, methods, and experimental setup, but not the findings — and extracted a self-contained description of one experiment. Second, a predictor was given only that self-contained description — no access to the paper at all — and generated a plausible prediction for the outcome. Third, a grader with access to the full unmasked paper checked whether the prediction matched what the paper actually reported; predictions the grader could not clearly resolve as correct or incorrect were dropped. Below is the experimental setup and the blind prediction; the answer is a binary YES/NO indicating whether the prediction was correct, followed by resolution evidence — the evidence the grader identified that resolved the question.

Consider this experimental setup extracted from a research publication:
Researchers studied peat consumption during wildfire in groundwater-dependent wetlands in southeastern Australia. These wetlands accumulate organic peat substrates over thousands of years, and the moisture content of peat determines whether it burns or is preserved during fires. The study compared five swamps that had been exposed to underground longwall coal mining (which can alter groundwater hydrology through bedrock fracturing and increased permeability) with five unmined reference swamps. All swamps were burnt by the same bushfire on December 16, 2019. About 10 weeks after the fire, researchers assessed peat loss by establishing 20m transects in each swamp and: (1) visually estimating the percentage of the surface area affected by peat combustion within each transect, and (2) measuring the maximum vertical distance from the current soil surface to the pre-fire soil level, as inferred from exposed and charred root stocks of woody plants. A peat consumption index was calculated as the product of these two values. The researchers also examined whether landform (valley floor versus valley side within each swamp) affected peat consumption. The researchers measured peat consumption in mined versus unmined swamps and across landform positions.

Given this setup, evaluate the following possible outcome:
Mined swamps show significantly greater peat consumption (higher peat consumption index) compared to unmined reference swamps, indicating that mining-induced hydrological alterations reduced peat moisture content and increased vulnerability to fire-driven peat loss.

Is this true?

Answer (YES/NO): YES